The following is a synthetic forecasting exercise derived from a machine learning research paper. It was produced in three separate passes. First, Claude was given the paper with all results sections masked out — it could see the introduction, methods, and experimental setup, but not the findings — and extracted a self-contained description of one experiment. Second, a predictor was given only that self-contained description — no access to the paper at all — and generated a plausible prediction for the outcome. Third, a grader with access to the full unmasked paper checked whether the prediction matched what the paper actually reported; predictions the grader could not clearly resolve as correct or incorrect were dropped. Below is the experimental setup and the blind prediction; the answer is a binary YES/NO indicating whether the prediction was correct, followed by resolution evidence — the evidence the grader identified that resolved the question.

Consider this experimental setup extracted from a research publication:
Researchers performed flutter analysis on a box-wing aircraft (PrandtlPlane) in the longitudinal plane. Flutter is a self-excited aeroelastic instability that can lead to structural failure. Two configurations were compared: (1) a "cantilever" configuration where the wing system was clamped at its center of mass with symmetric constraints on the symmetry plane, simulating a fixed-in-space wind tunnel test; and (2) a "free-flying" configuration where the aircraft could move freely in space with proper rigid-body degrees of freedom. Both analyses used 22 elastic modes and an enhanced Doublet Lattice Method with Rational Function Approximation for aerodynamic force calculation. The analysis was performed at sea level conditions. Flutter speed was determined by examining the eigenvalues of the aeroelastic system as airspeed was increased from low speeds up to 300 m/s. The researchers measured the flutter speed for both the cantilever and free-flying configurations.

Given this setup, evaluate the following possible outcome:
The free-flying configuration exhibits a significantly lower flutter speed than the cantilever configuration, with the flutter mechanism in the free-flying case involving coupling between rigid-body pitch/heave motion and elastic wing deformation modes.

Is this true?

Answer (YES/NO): NO